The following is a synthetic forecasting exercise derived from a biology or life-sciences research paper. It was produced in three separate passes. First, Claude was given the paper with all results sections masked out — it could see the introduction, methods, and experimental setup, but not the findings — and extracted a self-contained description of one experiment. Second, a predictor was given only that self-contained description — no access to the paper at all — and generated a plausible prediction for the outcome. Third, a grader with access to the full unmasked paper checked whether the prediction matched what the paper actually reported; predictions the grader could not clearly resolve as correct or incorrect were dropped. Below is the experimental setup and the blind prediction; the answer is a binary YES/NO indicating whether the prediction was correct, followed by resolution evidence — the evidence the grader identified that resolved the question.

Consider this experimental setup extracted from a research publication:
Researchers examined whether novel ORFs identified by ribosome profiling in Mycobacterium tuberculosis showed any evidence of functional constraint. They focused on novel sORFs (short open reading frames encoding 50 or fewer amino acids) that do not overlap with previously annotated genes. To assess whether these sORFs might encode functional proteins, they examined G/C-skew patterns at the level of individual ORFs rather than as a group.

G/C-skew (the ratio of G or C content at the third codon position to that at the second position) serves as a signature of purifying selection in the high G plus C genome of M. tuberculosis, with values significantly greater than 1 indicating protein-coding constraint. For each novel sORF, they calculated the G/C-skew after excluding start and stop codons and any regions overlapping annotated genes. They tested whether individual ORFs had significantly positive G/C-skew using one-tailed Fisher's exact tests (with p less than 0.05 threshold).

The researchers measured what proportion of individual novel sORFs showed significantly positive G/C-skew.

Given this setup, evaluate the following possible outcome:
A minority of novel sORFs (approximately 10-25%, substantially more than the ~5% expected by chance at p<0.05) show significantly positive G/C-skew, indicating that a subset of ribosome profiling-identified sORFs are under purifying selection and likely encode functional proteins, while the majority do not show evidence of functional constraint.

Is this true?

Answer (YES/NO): NO